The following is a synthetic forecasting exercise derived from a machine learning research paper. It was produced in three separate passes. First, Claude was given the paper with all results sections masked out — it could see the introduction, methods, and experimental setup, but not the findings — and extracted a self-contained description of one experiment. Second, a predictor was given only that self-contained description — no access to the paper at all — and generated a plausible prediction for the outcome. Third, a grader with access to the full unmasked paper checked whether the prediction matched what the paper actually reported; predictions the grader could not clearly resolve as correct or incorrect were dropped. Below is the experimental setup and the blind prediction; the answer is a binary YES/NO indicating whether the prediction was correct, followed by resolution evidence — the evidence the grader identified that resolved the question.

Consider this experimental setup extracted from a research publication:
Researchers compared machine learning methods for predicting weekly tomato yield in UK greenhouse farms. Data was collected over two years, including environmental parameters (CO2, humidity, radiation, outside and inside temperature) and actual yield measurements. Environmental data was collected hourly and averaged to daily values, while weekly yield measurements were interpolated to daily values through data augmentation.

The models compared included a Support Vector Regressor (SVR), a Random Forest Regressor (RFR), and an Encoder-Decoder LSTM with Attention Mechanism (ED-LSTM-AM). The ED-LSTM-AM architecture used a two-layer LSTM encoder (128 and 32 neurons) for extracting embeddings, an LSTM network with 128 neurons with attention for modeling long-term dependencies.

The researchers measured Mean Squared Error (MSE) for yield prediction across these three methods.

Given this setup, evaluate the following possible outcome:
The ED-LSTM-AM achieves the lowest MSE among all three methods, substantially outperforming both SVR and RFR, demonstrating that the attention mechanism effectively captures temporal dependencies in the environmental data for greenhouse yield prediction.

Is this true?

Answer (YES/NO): NO